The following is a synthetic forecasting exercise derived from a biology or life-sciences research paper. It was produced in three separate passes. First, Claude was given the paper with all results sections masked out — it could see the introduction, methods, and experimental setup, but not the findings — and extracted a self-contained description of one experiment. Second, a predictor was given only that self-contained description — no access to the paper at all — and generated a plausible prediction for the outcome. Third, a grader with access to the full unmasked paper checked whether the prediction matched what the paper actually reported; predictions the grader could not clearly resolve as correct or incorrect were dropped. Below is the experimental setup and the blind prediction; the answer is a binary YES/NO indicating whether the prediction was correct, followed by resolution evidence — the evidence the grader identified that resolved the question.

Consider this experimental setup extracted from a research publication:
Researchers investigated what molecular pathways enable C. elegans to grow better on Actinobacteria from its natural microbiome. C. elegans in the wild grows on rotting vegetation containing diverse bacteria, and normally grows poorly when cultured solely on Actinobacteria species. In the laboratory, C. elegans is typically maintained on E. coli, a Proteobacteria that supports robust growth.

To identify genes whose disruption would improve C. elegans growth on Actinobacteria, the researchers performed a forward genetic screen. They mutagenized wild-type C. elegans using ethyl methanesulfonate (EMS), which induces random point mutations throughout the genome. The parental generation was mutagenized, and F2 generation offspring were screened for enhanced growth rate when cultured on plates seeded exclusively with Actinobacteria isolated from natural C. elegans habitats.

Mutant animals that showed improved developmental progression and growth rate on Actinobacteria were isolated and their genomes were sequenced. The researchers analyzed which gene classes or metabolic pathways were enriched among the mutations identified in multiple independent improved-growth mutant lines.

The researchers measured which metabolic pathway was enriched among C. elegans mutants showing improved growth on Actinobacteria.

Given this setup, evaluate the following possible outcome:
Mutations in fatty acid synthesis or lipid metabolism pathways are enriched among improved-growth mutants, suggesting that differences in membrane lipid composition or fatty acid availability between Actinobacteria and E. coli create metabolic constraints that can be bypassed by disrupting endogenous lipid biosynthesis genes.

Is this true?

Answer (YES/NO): NO